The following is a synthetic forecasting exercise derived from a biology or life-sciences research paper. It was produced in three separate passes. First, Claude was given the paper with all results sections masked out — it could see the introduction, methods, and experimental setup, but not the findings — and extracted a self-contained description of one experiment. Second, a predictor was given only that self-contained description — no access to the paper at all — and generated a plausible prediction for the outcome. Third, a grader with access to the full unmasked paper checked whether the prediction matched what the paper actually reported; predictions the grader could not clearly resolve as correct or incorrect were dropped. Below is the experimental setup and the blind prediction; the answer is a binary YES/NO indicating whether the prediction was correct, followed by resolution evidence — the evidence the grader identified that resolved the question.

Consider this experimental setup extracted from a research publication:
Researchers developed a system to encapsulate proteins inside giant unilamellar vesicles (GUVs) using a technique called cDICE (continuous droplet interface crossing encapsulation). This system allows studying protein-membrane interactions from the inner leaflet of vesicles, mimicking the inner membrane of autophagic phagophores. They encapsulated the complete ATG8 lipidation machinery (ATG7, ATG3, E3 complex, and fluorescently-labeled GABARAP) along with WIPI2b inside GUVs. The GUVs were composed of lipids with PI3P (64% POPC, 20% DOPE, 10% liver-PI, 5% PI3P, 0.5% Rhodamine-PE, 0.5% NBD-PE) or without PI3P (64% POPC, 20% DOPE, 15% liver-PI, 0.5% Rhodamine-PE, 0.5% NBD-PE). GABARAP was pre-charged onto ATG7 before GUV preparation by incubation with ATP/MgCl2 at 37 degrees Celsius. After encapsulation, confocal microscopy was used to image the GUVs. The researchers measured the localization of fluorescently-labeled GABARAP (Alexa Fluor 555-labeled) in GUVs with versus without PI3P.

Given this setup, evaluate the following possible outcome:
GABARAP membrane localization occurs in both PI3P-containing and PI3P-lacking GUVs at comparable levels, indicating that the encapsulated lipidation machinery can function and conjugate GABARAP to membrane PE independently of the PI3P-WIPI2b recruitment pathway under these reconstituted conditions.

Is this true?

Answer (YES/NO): NO